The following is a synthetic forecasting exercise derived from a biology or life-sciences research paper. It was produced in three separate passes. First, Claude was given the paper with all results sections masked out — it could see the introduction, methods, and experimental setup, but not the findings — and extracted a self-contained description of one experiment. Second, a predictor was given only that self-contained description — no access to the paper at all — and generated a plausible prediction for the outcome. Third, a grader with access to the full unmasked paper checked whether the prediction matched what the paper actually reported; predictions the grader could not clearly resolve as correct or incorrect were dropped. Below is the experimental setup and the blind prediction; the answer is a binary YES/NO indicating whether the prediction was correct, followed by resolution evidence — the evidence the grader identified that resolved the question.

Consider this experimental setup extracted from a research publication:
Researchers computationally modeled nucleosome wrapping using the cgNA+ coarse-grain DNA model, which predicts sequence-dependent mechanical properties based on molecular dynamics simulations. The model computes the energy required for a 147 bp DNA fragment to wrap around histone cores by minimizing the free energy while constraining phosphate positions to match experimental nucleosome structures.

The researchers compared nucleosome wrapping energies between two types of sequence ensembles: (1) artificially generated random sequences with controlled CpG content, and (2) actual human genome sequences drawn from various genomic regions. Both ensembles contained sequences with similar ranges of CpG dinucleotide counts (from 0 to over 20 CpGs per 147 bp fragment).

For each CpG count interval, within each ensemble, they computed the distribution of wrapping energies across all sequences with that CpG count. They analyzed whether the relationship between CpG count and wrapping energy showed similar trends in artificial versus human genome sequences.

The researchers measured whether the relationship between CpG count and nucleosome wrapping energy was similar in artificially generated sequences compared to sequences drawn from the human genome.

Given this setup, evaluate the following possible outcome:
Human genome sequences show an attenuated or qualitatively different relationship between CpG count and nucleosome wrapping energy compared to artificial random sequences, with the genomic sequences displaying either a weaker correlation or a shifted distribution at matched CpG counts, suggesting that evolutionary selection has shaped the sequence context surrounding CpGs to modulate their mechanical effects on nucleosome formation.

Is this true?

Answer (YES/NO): YES